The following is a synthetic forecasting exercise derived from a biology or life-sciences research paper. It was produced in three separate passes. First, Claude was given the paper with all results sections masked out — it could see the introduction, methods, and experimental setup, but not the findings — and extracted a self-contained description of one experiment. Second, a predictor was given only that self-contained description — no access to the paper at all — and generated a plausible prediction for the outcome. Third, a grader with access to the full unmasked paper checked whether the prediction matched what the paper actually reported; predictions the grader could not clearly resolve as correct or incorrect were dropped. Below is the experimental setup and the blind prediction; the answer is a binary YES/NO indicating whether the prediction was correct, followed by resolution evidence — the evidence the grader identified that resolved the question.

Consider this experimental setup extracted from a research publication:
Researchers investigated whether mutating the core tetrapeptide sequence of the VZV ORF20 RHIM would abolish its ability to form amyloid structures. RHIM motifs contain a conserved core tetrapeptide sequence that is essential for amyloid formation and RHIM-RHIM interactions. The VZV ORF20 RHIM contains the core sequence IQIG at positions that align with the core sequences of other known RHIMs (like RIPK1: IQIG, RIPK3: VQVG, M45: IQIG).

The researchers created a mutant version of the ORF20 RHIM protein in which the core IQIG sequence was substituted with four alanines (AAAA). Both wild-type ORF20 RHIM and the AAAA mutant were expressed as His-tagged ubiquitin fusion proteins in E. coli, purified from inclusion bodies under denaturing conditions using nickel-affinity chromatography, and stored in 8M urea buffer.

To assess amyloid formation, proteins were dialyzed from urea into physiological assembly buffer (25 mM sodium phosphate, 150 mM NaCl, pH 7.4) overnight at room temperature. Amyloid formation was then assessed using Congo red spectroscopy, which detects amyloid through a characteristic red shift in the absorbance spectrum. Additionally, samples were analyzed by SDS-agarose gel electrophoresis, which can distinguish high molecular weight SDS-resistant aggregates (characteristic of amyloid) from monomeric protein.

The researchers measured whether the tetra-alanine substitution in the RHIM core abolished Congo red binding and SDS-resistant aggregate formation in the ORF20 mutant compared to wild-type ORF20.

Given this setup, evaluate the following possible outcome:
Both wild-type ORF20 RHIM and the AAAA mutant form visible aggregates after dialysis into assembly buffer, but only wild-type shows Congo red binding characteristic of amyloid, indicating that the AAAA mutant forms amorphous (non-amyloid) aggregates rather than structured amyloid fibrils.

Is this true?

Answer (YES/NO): NO